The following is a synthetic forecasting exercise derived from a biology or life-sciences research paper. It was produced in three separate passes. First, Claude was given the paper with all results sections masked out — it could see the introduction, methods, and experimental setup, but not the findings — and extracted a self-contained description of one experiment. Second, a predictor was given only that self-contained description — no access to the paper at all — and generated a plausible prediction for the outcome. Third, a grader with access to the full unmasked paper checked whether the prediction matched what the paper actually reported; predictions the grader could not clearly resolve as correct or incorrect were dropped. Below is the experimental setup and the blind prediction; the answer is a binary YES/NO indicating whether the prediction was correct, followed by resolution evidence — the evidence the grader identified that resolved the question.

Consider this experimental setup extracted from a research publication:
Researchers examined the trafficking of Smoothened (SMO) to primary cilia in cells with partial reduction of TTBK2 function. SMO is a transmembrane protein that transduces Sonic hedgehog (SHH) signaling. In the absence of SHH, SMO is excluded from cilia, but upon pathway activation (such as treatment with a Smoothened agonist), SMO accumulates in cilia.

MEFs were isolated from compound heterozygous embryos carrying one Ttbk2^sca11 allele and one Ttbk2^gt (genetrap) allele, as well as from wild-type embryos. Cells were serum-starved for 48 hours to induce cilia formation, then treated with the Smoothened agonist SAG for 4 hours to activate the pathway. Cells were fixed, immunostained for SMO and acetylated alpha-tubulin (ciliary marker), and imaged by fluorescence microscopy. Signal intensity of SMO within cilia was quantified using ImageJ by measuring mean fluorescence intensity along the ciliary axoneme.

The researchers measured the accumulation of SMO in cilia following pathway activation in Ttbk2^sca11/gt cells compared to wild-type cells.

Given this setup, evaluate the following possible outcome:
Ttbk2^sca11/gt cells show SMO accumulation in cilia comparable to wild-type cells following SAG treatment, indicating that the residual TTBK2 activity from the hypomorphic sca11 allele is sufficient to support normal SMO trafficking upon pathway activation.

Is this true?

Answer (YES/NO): NO